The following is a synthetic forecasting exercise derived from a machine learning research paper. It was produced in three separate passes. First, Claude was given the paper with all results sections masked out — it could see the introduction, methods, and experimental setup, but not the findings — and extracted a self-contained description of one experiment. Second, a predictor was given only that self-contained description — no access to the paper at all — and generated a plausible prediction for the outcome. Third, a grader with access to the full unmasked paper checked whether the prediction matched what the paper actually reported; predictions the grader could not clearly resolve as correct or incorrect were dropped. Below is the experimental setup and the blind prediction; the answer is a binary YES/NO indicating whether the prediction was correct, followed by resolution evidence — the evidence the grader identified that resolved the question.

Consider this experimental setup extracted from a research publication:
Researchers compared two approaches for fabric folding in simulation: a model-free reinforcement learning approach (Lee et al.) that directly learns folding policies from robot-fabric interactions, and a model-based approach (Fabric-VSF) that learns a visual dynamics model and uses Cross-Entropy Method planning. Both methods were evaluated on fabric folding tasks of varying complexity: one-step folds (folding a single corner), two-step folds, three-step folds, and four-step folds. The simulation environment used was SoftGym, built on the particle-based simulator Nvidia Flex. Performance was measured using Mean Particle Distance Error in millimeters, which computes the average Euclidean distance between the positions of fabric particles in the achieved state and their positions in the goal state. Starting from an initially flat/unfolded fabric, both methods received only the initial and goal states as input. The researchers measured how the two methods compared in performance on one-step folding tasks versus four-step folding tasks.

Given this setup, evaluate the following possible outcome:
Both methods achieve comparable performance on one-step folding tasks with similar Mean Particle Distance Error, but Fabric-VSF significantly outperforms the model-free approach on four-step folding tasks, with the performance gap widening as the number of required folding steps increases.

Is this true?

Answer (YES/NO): NO